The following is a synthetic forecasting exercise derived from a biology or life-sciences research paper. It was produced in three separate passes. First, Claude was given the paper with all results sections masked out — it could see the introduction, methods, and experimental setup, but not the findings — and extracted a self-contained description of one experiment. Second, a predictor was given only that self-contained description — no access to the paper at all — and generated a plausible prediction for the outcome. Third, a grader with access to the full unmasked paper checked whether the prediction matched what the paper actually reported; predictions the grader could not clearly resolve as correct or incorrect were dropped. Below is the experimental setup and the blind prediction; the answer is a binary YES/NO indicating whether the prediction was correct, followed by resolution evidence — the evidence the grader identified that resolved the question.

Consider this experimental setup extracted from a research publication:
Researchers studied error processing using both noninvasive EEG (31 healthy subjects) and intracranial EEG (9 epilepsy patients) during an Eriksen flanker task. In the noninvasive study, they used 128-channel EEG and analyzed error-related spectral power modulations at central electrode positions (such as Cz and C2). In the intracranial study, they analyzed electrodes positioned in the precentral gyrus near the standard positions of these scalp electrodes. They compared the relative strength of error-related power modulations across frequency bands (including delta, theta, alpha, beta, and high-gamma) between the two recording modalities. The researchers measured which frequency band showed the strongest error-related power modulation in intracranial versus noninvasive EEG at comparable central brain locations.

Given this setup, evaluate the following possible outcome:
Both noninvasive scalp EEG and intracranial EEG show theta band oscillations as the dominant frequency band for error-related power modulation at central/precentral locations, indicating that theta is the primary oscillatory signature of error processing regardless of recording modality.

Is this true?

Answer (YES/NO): NO